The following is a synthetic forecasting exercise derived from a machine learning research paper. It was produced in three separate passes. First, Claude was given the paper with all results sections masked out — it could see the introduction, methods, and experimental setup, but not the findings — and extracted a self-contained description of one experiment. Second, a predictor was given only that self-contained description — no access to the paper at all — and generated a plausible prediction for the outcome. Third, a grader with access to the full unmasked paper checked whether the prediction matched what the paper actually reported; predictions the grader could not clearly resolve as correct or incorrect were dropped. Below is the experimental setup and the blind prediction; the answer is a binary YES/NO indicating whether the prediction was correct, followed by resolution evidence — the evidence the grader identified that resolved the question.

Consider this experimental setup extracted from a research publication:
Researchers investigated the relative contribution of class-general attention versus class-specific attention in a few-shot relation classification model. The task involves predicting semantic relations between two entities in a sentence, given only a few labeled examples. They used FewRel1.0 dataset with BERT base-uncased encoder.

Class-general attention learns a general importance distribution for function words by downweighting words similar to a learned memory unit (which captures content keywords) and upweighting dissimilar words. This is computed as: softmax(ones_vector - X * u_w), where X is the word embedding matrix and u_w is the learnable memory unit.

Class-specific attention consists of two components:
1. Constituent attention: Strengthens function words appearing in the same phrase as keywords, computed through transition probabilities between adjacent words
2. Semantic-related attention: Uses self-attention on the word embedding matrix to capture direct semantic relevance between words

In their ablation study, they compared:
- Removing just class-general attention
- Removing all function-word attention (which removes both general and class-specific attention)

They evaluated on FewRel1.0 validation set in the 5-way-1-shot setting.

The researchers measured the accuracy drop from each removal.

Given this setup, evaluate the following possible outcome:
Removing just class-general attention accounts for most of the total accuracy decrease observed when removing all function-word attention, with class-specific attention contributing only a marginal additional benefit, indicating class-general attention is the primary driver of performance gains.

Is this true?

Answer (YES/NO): NO